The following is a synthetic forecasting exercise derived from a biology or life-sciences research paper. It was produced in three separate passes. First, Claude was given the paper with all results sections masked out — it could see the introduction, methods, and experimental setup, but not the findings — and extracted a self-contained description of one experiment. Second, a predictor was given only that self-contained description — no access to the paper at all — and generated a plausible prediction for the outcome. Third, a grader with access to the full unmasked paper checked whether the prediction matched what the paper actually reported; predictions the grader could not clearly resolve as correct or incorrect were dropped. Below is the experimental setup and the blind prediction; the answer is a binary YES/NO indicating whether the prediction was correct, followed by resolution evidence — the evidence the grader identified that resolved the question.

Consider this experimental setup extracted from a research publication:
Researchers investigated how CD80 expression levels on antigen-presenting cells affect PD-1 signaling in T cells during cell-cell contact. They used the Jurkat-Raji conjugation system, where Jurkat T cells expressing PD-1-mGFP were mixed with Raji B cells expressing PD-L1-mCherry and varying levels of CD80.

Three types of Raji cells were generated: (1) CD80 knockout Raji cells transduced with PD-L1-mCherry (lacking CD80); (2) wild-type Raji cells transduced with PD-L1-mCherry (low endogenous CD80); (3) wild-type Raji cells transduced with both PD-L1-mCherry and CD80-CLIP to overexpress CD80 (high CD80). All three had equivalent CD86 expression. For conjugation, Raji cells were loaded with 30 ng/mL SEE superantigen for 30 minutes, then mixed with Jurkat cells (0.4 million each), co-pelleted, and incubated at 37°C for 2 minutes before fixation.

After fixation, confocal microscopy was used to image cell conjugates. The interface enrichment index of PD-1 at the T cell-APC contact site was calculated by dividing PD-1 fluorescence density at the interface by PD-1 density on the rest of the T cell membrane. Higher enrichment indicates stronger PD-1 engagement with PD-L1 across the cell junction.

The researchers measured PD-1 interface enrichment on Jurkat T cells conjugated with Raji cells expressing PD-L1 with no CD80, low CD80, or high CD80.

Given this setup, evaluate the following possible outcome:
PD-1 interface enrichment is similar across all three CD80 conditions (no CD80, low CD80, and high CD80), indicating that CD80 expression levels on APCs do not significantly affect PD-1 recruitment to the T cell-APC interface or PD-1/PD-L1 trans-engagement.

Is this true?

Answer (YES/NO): NO